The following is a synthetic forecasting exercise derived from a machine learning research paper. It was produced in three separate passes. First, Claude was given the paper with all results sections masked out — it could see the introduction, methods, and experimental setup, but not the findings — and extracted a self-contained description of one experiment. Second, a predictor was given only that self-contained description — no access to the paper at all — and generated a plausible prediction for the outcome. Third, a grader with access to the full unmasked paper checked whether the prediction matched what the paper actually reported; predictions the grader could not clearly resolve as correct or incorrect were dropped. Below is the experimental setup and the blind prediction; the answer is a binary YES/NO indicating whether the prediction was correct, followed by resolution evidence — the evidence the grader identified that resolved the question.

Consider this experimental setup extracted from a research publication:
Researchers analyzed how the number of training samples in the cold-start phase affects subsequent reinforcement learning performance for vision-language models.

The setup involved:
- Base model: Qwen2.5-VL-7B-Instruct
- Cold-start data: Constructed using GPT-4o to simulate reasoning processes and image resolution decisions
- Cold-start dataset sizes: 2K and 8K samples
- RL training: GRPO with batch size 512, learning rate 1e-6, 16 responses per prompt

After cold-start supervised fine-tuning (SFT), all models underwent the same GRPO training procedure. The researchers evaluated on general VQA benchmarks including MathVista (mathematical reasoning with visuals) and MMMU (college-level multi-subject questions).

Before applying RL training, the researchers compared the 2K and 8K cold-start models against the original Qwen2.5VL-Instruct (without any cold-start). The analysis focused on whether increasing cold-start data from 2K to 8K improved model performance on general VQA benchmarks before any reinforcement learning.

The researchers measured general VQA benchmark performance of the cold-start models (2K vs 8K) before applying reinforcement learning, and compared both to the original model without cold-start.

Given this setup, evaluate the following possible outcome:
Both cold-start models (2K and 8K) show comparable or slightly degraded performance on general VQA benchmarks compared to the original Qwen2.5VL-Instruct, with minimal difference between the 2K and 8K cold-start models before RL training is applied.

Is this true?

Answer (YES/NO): NO